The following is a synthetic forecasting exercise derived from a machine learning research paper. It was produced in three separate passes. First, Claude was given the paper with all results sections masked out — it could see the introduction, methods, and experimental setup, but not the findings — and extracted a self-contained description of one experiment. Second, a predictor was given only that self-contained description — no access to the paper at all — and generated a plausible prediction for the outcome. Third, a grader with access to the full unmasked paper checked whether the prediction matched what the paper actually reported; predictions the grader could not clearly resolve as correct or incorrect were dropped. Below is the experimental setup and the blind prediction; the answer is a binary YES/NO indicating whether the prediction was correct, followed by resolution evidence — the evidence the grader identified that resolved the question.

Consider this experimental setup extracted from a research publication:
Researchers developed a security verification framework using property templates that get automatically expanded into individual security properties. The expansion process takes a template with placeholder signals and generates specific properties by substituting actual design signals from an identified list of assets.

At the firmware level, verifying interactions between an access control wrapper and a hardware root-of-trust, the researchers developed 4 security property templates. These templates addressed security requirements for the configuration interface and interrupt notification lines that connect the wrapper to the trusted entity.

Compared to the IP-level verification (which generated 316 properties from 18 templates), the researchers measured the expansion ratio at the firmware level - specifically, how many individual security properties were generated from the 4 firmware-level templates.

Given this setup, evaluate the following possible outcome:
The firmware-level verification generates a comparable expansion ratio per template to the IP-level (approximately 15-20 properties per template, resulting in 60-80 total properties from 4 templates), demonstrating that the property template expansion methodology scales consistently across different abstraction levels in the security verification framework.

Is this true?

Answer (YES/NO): NO